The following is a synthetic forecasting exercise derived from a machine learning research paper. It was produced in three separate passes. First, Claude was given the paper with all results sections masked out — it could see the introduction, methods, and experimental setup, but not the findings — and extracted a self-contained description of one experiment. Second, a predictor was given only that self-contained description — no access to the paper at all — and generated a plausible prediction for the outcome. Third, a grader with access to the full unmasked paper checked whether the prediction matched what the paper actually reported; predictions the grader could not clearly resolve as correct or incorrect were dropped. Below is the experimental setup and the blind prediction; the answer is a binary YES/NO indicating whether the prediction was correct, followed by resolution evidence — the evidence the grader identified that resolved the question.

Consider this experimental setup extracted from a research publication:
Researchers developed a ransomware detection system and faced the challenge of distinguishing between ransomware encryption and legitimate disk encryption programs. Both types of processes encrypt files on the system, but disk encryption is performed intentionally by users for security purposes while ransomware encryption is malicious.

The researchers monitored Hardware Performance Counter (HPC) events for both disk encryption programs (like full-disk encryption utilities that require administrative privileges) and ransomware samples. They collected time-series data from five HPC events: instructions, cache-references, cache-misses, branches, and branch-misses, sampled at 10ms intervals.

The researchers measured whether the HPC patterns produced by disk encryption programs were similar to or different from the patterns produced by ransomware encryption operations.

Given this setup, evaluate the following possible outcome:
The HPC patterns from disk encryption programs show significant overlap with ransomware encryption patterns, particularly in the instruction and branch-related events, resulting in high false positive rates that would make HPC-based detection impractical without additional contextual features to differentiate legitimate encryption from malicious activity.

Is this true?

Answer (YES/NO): NO